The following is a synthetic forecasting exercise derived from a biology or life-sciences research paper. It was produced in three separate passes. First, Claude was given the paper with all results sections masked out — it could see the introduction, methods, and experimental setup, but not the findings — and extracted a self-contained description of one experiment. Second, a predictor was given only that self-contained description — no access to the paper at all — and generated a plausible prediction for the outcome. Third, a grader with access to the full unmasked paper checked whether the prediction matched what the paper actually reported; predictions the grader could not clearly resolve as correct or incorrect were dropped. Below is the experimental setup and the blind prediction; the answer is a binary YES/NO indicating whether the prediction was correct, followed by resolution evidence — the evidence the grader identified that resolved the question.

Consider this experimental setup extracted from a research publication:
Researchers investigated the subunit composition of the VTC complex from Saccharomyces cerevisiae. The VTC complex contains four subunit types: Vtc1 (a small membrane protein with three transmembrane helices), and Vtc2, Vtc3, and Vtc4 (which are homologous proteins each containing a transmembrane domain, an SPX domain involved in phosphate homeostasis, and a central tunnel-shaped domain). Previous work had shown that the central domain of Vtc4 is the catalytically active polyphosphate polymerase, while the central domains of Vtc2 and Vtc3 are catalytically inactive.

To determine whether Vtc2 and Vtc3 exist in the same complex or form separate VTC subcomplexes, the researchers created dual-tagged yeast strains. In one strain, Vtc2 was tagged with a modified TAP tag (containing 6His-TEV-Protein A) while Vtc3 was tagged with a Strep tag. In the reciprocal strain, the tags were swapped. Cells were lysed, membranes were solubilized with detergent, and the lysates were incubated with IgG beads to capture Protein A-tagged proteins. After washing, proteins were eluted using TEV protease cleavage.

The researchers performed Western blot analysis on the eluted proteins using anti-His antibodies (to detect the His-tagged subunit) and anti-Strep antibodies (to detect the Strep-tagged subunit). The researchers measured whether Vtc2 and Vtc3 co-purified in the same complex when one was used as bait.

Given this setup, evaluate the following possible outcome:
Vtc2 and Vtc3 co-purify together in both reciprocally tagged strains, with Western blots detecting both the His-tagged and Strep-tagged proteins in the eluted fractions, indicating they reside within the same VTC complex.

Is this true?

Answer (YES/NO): NO